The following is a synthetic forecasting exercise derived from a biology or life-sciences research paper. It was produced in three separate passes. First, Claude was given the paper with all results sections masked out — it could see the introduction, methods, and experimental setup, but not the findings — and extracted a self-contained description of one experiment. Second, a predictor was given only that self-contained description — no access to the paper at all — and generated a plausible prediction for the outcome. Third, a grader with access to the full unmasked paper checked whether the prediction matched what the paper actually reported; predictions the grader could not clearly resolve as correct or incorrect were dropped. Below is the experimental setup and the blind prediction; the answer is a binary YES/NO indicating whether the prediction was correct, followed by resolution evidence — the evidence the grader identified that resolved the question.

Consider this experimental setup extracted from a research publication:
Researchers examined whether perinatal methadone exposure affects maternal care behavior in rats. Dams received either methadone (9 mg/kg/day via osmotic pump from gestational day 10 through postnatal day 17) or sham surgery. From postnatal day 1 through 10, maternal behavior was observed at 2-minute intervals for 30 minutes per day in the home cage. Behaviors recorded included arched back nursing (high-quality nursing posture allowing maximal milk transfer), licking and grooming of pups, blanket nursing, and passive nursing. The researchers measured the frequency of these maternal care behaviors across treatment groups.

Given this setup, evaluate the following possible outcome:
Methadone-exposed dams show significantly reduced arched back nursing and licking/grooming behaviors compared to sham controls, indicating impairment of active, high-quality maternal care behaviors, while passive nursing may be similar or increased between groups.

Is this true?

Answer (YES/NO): NO